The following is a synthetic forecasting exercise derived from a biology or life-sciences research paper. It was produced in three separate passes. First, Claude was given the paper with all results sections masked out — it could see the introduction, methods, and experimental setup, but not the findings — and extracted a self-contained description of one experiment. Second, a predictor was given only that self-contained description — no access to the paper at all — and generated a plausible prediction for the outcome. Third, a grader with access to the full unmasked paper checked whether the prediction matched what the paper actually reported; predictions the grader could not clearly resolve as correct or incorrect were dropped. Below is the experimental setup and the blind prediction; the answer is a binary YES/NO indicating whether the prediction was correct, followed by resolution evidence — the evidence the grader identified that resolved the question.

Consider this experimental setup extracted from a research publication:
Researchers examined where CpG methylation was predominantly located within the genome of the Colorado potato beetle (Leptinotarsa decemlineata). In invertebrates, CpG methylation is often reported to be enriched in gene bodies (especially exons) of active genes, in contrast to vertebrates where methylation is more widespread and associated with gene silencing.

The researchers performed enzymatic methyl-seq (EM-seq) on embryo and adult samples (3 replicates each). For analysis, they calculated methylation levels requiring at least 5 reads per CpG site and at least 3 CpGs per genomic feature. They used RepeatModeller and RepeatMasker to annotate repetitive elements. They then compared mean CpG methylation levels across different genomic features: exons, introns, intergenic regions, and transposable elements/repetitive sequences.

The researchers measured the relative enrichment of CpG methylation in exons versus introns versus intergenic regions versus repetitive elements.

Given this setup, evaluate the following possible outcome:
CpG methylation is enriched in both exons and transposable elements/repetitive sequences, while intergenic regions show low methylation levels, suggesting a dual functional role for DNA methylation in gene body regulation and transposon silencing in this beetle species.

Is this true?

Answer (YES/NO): NO